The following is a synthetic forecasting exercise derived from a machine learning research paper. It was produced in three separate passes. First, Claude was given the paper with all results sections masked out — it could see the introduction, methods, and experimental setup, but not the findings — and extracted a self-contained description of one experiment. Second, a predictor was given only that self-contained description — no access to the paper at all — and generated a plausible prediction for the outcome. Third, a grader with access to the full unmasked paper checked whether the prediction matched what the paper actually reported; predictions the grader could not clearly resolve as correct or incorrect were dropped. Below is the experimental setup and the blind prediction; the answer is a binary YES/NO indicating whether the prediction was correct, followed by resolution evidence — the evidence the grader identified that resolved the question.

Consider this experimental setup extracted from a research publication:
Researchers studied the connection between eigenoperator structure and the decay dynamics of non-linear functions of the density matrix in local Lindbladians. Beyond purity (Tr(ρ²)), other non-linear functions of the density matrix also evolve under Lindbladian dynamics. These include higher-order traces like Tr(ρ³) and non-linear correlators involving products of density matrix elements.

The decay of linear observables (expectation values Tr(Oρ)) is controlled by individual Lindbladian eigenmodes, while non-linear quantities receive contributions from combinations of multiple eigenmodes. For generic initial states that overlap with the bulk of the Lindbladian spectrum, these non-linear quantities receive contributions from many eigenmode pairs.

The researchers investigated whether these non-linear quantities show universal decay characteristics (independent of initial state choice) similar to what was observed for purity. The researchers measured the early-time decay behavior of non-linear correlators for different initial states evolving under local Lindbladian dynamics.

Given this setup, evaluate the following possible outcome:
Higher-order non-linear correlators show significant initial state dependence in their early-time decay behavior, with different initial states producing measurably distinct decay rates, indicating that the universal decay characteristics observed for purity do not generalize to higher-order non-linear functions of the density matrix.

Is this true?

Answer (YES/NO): NO